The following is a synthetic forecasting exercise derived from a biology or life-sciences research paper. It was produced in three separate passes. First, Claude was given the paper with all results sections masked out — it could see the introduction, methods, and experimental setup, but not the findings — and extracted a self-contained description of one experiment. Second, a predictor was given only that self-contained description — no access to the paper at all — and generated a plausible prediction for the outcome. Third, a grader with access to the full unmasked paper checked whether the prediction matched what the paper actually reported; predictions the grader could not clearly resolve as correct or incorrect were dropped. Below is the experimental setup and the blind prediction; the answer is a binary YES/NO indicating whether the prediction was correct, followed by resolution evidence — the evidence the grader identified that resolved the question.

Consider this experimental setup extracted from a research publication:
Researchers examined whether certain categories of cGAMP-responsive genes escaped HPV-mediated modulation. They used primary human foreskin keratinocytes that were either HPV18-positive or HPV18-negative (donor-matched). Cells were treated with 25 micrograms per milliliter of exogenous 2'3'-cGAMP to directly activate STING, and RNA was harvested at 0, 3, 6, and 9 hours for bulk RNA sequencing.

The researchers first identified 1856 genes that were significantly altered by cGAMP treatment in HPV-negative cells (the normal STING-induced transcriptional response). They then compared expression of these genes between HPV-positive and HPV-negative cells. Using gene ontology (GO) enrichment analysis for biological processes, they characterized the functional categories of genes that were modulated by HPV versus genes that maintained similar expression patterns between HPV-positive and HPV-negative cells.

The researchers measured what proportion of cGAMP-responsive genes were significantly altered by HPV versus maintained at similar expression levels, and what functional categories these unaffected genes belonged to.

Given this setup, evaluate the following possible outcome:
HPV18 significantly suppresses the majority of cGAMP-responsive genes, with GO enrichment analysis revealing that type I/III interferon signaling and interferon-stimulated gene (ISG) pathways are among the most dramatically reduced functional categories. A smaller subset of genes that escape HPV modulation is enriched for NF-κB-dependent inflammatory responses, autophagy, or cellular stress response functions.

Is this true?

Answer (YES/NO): NO